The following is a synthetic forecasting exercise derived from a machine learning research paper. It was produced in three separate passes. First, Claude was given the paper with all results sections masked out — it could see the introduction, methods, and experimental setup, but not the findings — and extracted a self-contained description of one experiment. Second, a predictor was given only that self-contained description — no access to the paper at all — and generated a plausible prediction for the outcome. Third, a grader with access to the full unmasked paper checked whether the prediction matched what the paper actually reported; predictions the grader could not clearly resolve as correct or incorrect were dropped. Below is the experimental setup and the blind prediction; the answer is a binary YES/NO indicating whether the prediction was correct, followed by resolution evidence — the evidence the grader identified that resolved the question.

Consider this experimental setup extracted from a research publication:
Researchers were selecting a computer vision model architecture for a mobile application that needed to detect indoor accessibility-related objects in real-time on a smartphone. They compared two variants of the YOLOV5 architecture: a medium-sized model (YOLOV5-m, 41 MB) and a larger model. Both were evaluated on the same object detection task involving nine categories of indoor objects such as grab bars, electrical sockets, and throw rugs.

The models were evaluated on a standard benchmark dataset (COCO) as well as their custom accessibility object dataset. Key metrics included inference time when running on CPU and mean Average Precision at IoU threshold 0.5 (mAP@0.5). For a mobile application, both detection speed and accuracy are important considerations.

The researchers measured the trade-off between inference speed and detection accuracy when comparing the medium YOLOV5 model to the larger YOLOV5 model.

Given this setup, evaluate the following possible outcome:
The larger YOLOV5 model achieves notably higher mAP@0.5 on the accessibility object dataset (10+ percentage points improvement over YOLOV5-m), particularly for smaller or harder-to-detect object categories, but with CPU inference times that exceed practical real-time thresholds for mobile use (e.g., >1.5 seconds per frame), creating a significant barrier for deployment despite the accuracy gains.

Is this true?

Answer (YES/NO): NO